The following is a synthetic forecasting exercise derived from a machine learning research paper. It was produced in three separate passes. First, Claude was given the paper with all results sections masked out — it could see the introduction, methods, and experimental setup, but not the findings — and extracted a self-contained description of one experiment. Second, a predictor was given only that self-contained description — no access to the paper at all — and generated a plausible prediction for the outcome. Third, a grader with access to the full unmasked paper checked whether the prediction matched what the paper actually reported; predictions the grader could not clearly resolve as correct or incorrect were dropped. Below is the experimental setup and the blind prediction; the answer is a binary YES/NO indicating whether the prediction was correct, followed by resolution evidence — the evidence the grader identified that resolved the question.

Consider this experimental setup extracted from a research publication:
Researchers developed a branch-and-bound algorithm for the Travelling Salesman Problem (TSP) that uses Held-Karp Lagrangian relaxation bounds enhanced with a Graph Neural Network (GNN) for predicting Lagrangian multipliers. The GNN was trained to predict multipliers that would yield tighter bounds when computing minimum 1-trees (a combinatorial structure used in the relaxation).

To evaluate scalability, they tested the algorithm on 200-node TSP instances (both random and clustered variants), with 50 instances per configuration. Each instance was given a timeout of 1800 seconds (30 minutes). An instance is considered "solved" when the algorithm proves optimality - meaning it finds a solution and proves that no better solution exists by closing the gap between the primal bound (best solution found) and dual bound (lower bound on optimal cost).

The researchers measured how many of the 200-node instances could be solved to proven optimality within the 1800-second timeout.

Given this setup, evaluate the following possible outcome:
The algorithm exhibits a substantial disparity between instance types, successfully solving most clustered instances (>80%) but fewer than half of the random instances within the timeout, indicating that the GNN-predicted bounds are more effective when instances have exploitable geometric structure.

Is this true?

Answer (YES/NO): NO